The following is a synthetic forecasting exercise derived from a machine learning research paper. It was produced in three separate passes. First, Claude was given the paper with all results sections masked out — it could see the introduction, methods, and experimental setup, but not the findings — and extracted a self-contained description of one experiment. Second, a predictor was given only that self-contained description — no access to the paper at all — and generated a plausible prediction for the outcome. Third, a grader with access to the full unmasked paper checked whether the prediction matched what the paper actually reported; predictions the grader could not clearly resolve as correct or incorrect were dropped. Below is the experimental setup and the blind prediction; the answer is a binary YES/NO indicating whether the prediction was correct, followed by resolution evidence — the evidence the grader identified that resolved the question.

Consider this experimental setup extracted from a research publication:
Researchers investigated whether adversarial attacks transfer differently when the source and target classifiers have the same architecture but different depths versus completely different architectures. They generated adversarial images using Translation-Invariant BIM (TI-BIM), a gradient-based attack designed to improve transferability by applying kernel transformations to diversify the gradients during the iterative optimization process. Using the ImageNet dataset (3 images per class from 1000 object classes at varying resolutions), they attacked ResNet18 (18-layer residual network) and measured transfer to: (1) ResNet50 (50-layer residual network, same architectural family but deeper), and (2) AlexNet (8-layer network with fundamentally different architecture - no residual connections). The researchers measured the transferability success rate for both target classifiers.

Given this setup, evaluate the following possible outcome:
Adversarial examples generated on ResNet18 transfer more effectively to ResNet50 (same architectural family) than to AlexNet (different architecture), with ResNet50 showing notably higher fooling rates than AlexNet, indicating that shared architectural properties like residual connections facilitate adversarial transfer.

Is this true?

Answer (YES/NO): NO